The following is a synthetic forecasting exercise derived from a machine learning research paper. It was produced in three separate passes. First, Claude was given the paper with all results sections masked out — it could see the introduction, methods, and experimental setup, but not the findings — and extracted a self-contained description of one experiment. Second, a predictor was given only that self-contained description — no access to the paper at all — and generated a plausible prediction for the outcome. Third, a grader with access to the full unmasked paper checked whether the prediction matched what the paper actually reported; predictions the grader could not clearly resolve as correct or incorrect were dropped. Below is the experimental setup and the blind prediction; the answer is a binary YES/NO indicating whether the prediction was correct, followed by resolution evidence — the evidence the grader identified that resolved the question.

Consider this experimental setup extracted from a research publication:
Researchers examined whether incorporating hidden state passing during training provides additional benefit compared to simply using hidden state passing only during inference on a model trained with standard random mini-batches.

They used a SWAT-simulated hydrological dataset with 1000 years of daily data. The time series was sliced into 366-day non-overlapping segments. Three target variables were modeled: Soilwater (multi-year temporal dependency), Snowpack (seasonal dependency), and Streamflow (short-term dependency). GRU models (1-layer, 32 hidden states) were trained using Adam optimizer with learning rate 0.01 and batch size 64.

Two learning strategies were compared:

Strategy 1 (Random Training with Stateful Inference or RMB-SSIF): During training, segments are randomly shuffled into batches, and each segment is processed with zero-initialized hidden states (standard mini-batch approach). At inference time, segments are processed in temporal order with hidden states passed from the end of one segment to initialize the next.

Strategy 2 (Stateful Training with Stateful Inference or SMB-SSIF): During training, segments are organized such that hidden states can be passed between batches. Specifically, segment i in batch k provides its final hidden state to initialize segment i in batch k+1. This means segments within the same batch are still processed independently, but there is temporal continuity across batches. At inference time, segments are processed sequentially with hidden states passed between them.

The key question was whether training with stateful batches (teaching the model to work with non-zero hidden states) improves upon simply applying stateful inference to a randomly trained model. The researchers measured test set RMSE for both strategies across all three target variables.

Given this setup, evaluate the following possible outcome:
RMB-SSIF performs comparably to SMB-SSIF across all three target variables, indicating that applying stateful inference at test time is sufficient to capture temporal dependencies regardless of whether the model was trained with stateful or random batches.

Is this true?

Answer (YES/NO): YES